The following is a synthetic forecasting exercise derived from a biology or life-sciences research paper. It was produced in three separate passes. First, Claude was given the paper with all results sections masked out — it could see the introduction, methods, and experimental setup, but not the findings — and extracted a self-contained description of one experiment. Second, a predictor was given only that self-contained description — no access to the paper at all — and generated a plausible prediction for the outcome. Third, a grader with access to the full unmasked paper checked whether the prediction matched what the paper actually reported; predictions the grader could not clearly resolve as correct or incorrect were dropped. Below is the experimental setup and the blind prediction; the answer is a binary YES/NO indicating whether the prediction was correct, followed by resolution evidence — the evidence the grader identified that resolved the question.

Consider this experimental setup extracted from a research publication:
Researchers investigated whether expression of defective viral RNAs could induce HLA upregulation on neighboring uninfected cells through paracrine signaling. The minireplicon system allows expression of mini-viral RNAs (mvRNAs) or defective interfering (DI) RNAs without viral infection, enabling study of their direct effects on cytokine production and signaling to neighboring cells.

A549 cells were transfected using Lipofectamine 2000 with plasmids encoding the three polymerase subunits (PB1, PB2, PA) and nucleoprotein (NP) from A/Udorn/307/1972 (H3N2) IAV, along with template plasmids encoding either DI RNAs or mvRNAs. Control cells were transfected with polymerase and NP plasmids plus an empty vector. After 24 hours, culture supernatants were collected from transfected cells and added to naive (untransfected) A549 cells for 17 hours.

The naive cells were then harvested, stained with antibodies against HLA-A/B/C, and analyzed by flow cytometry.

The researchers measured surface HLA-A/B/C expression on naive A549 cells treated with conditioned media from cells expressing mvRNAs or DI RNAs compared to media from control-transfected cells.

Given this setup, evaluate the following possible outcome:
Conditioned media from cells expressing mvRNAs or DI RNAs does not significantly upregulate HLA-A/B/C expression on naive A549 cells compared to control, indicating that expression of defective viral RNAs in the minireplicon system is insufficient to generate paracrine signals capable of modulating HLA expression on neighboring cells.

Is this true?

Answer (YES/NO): NO